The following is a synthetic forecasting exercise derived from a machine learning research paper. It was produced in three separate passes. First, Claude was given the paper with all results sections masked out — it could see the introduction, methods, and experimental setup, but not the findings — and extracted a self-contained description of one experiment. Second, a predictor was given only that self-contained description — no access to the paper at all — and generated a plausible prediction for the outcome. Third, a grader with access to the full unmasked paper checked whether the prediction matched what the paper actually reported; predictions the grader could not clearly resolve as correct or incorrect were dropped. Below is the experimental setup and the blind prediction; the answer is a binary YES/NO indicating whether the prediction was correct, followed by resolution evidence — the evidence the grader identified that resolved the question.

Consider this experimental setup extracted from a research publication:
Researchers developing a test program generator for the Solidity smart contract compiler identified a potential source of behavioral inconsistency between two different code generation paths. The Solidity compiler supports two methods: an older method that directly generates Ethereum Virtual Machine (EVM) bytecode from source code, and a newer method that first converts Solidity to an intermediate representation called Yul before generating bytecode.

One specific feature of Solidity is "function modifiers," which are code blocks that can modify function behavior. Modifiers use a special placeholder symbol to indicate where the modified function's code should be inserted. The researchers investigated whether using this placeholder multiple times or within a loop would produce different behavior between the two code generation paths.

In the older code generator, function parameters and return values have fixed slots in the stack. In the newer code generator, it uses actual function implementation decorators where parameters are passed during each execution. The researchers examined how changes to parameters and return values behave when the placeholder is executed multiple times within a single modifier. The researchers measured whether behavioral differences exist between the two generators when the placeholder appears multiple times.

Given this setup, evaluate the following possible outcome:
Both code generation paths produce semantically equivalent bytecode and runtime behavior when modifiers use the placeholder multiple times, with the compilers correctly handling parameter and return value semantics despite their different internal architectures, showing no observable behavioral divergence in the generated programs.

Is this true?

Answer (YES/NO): NO